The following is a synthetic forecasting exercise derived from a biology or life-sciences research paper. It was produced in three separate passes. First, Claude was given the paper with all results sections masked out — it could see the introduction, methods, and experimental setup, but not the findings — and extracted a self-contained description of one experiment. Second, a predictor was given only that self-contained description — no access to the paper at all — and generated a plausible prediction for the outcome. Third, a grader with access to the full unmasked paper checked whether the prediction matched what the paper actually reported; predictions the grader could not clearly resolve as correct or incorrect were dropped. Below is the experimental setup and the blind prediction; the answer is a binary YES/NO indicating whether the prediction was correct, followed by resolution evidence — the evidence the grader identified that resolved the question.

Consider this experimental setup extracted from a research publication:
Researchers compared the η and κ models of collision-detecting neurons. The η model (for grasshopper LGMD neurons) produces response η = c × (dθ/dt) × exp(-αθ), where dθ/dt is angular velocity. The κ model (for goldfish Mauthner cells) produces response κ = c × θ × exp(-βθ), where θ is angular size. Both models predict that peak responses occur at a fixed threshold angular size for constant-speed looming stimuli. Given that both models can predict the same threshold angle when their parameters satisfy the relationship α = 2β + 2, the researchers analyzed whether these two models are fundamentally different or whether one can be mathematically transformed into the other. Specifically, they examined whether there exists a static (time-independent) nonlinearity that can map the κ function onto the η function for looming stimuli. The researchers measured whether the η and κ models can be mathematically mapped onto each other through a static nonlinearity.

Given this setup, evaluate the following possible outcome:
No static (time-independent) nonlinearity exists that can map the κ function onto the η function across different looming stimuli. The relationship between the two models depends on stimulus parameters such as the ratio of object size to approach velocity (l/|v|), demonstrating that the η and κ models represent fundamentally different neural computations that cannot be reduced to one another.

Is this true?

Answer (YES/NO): NO